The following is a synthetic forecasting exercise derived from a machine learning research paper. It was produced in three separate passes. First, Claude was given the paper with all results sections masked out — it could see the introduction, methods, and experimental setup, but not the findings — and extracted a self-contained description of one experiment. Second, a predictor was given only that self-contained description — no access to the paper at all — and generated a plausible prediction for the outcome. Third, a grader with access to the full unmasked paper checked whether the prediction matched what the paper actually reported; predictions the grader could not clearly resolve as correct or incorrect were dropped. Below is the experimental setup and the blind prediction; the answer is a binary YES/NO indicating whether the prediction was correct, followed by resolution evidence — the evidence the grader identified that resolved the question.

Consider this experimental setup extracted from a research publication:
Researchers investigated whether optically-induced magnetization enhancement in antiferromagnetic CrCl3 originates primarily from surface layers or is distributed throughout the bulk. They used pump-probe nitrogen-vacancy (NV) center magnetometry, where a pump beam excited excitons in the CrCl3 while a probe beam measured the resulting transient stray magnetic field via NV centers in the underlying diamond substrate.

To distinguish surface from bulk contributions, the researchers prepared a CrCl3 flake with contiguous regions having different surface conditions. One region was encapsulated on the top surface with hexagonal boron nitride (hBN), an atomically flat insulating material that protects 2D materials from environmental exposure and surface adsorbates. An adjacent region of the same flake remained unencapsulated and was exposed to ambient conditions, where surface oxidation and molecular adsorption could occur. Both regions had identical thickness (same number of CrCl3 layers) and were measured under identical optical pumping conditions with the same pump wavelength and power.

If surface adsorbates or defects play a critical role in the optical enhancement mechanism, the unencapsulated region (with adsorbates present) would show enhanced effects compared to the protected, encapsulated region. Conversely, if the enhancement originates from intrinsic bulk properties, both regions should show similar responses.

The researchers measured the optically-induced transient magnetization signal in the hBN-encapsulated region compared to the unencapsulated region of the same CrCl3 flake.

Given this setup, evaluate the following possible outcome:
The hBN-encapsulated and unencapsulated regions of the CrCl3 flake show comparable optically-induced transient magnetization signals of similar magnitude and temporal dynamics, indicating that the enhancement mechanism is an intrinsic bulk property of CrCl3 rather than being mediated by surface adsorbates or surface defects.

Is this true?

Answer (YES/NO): NO